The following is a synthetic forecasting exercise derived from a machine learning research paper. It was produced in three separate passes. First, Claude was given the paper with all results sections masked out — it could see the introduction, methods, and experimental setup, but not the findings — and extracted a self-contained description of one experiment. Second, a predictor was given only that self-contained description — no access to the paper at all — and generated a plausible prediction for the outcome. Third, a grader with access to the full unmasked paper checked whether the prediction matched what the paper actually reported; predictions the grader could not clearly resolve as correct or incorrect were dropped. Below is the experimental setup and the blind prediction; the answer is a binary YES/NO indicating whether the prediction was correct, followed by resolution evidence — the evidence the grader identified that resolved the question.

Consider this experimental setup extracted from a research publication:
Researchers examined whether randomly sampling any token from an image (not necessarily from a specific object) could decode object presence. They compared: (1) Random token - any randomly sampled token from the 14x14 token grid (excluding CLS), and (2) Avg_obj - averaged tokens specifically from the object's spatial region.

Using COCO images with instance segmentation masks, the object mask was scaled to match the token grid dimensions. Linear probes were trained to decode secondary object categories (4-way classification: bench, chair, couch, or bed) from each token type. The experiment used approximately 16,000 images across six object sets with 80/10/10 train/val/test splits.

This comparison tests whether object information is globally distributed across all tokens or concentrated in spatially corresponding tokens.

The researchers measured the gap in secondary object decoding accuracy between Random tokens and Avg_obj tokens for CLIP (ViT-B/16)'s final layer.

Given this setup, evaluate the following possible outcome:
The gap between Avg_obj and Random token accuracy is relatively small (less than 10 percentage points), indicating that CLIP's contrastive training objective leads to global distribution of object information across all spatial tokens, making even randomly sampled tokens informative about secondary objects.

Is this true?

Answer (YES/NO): NO